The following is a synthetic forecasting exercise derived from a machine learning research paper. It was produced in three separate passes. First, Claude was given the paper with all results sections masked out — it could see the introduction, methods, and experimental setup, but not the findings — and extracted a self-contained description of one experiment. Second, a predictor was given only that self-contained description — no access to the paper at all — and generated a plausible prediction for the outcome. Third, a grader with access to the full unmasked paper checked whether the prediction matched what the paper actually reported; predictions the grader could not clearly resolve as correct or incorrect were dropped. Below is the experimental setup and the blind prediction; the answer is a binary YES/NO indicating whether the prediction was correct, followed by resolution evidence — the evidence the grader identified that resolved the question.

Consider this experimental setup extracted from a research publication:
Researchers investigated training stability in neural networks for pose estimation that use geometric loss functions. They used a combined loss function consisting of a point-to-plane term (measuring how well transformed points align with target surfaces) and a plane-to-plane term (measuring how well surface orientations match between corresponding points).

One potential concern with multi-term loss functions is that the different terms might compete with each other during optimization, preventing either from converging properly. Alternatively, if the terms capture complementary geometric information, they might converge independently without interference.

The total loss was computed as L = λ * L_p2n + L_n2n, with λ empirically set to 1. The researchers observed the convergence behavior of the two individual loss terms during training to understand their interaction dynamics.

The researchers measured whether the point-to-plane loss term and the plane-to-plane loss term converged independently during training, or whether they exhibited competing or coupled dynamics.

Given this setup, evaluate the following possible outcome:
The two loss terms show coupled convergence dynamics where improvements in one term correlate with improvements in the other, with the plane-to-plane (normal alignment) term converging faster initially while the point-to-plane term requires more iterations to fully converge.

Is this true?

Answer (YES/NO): NO